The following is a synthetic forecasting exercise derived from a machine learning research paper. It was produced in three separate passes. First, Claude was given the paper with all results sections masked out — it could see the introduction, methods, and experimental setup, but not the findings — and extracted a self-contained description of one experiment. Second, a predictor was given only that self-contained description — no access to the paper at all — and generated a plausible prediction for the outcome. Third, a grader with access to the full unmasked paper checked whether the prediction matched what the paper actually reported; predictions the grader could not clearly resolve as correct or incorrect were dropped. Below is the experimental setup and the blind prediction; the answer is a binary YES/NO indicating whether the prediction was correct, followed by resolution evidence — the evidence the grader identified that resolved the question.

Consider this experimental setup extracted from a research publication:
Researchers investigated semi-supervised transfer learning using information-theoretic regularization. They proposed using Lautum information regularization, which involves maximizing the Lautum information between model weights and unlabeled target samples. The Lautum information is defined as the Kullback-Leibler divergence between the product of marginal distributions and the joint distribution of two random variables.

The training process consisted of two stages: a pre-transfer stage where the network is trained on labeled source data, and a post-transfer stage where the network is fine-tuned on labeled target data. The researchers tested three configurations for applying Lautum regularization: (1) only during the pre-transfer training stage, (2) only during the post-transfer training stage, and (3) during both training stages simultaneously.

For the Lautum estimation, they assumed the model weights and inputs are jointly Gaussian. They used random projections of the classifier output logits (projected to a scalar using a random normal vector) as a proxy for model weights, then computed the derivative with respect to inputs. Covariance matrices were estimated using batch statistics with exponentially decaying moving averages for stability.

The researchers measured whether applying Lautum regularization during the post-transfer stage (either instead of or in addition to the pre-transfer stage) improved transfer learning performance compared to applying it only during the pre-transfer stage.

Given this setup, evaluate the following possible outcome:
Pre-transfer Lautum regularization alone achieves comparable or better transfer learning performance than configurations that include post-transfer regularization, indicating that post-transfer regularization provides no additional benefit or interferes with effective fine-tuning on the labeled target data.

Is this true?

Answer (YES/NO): YES